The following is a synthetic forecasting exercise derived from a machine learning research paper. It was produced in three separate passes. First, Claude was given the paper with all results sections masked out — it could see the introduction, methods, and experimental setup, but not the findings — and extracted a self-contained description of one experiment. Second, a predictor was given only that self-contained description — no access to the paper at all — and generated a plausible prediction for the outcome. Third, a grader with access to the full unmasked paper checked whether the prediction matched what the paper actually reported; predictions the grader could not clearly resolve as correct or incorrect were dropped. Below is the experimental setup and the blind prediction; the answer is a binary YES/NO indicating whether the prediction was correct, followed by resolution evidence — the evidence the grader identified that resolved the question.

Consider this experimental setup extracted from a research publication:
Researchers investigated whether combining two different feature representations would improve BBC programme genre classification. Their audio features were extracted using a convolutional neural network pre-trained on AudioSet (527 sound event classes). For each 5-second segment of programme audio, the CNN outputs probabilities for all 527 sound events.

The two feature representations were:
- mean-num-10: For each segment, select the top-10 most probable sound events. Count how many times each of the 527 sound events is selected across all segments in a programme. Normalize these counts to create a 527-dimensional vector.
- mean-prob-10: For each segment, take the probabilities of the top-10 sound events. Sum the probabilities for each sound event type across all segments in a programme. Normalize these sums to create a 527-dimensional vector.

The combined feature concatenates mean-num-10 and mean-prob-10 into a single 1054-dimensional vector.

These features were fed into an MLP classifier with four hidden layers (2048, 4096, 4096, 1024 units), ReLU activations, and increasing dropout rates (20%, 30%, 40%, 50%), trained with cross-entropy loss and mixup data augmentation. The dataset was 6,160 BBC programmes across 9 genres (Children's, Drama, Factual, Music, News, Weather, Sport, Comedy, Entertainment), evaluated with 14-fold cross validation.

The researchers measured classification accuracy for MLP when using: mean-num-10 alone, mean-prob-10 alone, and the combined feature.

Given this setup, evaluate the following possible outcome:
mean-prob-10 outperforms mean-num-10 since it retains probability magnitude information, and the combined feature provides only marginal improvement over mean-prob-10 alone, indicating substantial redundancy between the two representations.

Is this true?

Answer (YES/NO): NO